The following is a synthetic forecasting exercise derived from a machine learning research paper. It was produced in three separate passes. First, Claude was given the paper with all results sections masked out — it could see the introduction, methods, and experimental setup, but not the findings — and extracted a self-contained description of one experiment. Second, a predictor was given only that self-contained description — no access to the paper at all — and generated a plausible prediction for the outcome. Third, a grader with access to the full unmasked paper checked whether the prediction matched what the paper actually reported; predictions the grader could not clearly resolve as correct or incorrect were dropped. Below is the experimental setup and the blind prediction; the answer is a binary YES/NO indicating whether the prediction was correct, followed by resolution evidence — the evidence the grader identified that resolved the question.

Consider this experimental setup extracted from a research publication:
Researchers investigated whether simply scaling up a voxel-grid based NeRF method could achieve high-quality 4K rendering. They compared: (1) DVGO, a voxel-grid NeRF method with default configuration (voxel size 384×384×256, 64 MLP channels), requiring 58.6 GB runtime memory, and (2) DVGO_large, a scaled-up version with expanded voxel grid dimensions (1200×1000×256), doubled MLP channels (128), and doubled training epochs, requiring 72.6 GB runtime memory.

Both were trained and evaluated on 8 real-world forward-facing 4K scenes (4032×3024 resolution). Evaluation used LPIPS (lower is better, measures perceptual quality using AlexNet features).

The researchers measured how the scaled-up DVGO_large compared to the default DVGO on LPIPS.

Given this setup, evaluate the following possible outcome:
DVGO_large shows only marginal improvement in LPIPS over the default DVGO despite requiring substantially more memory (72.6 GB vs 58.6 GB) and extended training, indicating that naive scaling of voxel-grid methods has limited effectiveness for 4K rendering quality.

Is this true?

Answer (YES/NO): NO